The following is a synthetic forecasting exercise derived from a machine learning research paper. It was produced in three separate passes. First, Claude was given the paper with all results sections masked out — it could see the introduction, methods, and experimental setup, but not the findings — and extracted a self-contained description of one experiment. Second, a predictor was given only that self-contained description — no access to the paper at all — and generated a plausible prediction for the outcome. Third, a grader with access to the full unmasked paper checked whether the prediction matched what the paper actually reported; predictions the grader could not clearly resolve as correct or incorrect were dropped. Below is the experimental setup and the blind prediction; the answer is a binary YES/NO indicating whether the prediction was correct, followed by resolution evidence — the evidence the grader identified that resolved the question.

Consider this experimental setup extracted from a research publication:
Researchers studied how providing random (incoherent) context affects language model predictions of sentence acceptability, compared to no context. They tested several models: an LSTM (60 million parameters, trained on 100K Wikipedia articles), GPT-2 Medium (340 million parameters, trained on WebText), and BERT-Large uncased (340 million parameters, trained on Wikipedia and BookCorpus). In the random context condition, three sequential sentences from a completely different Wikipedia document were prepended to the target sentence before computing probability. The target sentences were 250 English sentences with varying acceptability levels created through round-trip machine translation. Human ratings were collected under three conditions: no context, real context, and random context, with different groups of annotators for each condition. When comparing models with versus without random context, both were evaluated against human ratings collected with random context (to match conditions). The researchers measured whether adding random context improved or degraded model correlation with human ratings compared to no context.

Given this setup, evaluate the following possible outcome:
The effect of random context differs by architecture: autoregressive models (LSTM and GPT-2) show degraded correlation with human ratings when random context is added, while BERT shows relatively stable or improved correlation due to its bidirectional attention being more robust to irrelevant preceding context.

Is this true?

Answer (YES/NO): NO